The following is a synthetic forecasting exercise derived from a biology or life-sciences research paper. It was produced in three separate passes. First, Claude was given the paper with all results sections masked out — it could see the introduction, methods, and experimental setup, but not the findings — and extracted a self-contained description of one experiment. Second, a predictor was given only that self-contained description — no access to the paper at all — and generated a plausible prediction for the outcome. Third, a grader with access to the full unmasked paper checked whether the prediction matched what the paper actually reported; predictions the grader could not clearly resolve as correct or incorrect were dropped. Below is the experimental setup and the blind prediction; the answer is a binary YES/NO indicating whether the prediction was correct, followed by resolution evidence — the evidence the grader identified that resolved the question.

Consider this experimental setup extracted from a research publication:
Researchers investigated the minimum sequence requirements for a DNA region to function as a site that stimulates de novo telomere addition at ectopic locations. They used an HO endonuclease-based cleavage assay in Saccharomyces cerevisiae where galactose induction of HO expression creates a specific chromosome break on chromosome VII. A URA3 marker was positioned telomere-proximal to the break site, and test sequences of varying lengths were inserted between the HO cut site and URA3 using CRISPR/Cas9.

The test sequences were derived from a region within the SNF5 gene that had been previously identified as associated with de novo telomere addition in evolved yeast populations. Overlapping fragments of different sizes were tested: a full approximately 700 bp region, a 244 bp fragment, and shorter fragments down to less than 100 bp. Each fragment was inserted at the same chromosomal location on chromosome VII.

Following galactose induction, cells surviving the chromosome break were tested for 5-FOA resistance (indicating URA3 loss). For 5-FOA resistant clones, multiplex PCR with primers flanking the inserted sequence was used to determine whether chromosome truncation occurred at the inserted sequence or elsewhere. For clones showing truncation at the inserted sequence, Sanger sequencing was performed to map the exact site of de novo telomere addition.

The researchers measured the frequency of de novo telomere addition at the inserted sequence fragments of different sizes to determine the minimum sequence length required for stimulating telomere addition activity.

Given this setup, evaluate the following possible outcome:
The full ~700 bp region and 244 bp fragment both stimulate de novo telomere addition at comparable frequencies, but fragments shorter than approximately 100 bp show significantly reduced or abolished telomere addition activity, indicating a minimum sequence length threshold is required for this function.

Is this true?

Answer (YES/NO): NO